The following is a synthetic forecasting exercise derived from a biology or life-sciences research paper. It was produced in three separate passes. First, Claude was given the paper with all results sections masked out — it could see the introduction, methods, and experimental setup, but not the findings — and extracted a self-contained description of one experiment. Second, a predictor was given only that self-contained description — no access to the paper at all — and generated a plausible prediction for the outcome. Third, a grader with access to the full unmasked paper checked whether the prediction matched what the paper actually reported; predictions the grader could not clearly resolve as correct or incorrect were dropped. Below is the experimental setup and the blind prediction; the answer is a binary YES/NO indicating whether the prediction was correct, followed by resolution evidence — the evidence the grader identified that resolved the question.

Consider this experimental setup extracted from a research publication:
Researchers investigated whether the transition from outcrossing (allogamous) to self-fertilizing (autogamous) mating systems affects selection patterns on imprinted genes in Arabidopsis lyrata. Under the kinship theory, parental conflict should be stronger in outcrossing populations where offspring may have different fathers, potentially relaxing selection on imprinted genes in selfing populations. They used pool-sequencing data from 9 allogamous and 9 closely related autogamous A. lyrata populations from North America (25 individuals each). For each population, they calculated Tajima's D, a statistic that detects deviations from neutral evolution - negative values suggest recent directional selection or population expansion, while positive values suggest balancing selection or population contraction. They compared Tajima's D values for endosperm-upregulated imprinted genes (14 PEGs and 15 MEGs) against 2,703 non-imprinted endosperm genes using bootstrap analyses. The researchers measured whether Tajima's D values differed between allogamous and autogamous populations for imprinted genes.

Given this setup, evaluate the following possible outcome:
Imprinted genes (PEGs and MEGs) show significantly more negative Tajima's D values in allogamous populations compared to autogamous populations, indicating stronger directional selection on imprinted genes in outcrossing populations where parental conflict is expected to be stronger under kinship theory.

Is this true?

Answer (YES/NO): NO